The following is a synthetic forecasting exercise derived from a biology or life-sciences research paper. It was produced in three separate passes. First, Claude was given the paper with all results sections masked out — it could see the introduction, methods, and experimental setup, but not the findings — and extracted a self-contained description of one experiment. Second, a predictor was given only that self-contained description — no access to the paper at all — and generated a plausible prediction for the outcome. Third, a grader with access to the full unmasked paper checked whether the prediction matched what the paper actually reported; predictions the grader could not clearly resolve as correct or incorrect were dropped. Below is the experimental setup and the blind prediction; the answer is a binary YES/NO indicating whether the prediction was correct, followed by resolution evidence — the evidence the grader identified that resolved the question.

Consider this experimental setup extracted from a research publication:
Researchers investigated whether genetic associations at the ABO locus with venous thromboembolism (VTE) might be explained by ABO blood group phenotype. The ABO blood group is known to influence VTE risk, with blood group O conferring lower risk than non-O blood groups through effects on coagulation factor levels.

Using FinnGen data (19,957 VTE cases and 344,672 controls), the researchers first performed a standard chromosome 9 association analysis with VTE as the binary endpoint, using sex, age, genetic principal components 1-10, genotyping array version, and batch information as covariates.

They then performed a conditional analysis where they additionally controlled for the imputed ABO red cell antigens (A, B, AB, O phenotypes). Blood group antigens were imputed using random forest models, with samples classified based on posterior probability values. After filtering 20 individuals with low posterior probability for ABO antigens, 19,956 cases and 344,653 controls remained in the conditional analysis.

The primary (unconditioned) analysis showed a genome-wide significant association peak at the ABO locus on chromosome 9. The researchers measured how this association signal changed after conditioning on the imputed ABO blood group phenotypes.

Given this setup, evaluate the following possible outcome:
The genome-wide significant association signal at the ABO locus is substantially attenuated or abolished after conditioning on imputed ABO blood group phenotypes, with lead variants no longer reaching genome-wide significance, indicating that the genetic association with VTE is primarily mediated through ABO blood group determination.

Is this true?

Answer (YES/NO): YES